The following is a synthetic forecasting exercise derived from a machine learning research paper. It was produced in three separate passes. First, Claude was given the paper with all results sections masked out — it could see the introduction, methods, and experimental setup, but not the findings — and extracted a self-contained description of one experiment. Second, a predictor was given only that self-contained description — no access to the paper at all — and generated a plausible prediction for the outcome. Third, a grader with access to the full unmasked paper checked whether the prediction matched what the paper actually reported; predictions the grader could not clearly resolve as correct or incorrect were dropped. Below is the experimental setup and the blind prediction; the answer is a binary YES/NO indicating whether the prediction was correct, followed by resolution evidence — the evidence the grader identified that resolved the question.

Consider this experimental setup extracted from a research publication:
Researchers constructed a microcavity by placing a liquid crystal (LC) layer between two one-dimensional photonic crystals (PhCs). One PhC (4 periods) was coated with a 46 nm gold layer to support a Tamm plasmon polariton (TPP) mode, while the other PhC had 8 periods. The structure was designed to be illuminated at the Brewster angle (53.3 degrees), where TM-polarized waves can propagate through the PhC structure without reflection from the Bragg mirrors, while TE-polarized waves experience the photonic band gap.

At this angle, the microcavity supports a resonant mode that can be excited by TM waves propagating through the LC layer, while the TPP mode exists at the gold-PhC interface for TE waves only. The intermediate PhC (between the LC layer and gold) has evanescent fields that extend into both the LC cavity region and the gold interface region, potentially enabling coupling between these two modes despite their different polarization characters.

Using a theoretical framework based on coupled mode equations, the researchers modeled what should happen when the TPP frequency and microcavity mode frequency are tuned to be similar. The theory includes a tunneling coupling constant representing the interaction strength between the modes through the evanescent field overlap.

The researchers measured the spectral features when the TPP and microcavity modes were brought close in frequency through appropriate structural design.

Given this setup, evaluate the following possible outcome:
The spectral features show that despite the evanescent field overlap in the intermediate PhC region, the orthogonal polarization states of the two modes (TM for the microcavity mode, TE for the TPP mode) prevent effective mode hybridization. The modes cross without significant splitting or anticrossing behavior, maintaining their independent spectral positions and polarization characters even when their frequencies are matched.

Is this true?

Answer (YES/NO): NO